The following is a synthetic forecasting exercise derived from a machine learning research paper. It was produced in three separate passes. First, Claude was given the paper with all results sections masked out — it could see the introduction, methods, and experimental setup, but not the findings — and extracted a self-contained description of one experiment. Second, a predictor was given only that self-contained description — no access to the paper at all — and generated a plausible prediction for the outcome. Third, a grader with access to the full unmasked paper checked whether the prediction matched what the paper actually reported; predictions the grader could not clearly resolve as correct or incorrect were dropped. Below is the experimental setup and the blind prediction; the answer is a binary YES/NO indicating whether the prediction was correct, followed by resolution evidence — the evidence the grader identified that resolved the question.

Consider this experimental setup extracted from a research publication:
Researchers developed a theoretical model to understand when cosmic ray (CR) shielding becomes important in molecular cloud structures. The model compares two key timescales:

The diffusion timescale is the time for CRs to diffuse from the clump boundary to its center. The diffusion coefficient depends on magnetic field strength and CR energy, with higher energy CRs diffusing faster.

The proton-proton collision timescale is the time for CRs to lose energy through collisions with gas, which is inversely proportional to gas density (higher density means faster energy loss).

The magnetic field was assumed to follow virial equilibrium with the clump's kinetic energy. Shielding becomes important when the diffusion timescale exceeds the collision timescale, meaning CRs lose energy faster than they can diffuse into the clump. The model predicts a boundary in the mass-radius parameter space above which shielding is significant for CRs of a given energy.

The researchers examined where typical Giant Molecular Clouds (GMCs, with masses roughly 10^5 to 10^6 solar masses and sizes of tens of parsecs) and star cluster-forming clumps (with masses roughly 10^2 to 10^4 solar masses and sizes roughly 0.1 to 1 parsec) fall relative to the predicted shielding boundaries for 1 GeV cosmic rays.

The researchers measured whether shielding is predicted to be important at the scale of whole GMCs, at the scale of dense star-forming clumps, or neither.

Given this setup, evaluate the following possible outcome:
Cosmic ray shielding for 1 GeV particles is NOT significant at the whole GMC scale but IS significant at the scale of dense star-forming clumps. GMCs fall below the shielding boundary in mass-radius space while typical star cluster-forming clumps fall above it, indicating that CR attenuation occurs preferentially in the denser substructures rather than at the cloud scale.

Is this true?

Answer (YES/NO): YES